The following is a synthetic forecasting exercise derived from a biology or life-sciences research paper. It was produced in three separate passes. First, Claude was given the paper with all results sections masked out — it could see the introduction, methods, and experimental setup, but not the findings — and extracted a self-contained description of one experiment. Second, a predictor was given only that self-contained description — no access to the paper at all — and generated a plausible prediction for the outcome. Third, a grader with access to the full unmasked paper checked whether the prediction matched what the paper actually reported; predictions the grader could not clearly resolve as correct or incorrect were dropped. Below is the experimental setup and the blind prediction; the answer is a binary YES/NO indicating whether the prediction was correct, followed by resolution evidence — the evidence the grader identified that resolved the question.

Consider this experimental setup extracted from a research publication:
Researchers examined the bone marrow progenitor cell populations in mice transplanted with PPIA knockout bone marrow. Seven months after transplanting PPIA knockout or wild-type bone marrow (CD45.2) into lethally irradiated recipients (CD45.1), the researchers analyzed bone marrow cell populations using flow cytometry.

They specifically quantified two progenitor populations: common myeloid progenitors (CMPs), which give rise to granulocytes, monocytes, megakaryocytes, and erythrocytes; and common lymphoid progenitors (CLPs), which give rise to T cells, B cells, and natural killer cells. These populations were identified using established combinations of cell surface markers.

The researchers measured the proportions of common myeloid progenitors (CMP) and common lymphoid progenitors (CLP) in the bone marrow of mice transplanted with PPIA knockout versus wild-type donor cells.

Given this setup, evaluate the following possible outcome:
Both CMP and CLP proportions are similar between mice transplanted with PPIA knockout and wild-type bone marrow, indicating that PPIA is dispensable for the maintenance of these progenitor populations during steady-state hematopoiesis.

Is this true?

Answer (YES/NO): NO